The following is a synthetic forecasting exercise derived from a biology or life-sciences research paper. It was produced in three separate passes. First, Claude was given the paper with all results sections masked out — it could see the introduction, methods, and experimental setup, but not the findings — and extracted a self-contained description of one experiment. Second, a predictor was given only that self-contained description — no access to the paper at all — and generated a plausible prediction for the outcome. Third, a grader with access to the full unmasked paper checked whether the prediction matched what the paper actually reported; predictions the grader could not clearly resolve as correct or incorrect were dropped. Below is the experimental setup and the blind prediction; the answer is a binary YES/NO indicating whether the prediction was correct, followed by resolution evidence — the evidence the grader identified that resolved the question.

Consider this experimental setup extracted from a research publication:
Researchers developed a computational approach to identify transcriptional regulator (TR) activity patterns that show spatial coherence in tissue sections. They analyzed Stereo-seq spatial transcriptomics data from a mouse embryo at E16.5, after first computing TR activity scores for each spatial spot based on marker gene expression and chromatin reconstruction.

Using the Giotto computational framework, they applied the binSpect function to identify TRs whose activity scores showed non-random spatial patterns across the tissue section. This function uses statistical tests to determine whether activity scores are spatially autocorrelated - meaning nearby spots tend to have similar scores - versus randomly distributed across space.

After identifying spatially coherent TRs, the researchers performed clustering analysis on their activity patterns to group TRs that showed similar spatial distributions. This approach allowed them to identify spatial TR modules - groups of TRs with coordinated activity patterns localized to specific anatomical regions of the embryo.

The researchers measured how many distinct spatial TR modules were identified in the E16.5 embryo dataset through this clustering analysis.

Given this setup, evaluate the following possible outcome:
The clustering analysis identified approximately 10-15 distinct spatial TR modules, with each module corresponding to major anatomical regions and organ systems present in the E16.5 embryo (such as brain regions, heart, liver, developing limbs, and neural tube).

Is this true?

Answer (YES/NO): NO